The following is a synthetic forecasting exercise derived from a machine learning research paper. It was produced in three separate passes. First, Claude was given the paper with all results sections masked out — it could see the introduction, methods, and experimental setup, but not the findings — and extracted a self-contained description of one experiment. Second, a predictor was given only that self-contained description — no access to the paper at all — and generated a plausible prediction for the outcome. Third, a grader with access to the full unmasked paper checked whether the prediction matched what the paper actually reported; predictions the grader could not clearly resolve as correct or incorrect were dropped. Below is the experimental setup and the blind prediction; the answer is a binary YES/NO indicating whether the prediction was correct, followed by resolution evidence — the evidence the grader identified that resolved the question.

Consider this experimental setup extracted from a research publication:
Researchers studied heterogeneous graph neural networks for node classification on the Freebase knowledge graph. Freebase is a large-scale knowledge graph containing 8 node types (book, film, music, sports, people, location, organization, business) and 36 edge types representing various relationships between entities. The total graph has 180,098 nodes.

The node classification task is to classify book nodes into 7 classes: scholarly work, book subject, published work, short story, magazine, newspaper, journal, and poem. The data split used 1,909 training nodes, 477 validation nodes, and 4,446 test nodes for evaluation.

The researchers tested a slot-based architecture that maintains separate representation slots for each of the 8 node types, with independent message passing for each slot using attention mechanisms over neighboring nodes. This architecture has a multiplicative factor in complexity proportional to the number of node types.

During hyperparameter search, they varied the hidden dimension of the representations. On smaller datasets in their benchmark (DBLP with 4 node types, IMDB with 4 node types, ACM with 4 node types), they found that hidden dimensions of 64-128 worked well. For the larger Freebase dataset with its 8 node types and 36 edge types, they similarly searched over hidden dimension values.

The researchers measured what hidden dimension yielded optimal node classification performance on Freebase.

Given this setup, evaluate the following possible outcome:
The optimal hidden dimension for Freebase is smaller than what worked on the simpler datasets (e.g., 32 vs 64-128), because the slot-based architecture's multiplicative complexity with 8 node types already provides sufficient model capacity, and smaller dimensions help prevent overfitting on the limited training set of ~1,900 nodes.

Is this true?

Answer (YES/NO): YES